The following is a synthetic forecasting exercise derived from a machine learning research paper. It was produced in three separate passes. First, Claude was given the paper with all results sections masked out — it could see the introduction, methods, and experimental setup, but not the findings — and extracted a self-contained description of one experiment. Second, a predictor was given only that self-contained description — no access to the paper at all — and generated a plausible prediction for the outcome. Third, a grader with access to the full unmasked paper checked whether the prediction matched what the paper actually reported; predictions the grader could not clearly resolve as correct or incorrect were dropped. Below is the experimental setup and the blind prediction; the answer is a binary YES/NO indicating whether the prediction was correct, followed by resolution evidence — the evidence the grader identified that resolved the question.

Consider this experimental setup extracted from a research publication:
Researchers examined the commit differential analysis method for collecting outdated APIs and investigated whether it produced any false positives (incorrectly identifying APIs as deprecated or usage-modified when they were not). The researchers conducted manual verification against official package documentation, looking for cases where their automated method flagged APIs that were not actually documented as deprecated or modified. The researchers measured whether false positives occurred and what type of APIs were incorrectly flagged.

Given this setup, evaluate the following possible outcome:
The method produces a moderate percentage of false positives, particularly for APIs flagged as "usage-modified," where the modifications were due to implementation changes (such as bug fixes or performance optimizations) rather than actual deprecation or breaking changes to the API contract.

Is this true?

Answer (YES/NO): NO